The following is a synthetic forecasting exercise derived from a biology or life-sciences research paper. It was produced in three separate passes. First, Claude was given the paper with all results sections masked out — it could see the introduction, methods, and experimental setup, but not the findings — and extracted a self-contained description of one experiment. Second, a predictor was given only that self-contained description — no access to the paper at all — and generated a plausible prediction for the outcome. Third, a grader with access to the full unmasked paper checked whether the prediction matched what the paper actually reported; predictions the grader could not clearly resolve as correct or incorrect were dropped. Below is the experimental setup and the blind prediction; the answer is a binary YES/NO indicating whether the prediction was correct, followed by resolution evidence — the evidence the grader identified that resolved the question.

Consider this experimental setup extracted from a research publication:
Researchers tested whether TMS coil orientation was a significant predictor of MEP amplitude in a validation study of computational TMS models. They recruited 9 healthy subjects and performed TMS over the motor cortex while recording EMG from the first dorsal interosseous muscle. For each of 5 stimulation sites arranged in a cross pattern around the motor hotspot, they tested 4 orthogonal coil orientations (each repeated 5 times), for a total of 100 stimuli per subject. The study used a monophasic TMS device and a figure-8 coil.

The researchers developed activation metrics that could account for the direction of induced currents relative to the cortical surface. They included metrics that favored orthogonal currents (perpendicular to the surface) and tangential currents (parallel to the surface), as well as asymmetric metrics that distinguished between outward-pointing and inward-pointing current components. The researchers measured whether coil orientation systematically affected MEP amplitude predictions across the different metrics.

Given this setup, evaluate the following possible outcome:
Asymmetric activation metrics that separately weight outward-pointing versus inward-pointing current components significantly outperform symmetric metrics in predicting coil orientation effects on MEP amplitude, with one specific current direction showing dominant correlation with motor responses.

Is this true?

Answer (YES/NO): NO